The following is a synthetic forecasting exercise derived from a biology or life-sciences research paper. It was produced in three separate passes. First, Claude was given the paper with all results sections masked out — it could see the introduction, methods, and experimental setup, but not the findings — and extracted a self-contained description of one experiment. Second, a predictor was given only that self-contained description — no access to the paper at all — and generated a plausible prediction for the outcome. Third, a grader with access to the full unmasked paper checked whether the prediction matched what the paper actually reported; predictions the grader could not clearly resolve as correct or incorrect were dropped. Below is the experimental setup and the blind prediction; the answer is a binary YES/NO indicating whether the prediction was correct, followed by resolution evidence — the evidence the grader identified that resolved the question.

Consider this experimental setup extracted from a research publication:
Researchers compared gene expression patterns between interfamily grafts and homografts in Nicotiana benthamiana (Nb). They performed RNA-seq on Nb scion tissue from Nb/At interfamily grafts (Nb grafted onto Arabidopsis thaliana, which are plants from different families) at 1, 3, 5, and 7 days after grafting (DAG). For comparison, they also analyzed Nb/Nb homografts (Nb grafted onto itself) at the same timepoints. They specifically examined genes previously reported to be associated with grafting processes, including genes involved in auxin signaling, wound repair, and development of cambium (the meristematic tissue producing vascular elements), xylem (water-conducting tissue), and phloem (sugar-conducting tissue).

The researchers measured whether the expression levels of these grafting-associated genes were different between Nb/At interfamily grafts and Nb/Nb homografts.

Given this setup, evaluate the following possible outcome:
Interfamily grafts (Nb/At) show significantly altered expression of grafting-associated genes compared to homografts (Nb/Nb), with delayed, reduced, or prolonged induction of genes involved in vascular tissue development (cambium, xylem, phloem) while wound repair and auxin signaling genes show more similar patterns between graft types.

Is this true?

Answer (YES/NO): NO